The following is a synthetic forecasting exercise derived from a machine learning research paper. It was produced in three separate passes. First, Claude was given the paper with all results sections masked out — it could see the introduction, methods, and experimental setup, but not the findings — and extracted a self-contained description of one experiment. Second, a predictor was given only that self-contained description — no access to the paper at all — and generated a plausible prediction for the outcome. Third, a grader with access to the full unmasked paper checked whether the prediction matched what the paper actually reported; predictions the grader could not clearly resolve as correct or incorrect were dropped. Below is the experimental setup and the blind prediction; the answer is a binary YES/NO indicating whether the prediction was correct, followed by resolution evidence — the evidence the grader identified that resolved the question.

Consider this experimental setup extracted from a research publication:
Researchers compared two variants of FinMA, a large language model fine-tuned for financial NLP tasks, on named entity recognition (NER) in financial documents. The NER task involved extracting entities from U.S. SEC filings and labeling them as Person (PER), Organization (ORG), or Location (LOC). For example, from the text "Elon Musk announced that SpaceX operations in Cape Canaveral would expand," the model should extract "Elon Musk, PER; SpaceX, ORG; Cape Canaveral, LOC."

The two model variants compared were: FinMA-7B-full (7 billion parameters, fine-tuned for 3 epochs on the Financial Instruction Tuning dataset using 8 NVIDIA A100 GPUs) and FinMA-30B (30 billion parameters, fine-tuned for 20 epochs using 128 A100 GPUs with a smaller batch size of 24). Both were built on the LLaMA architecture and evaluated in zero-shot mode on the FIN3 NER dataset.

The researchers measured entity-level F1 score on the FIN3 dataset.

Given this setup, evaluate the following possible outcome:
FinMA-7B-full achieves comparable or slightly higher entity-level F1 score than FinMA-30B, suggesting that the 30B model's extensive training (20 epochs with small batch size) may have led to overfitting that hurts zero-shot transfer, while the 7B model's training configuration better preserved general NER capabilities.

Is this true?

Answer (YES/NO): YES